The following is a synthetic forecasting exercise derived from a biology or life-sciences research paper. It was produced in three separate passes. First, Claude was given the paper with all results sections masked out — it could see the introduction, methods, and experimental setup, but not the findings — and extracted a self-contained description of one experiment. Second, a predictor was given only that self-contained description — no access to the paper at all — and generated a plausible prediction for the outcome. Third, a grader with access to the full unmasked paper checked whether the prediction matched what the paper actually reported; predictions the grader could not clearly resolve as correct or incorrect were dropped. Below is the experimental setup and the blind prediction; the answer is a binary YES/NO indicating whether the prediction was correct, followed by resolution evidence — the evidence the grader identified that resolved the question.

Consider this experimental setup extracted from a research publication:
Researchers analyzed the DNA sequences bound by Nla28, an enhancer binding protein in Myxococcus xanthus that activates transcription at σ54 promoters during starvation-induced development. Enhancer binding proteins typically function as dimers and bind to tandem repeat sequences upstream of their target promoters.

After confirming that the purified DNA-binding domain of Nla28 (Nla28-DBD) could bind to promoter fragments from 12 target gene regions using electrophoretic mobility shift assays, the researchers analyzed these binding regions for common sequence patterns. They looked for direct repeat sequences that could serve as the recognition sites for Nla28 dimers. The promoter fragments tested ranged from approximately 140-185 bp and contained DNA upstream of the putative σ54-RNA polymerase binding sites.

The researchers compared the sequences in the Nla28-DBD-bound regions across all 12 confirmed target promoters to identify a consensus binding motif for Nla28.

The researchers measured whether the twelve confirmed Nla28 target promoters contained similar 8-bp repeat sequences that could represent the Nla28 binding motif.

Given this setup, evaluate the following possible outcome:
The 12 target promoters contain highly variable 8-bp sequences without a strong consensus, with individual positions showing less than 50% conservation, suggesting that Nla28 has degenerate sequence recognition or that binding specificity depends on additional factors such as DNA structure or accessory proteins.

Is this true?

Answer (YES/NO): NO